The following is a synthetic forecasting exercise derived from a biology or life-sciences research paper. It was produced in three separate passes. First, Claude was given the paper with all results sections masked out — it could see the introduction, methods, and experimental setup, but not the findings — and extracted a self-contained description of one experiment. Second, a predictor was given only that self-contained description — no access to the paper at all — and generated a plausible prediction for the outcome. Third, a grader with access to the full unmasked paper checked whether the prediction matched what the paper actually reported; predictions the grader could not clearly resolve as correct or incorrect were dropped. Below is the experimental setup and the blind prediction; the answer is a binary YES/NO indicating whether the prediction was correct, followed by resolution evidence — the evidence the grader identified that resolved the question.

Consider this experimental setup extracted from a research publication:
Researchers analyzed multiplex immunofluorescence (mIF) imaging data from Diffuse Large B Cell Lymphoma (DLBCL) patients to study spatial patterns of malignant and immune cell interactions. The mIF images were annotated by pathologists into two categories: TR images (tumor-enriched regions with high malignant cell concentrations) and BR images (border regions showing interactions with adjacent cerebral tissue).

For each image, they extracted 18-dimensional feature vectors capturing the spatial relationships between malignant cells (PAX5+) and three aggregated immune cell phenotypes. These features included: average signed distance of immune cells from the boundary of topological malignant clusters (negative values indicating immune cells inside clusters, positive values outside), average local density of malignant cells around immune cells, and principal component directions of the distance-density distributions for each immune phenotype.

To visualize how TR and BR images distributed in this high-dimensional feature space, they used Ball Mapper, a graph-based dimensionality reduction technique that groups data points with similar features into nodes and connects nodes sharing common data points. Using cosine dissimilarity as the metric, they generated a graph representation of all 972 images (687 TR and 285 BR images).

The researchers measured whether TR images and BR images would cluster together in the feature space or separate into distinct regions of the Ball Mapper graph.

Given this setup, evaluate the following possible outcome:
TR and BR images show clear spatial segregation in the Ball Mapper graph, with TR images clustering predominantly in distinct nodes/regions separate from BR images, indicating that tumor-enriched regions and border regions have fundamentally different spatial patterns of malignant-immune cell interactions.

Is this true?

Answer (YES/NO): NO